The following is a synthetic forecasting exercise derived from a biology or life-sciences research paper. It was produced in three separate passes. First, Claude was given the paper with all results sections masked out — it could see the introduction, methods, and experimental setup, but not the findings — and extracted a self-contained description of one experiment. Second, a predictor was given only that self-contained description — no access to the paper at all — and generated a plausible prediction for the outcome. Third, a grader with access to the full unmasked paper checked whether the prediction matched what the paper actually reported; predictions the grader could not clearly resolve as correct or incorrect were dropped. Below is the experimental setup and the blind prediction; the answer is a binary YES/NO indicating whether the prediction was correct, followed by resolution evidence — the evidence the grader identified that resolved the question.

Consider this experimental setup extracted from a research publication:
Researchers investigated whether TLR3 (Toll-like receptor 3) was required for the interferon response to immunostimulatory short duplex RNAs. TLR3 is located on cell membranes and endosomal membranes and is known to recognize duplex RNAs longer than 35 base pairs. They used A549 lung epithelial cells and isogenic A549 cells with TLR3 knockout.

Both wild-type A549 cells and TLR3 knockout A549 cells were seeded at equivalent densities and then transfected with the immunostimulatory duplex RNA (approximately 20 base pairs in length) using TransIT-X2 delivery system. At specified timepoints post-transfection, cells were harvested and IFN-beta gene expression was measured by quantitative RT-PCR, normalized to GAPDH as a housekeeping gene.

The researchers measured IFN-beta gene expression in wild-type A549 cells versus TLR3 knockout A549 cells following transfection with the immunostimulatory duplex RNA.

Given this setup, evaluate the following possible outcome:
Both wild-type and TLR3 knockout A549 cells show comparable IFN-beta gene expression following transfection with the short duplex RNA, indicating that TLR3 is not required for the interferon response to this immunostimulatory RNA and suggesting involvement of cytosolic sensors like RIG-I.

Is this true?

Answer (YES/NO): YES